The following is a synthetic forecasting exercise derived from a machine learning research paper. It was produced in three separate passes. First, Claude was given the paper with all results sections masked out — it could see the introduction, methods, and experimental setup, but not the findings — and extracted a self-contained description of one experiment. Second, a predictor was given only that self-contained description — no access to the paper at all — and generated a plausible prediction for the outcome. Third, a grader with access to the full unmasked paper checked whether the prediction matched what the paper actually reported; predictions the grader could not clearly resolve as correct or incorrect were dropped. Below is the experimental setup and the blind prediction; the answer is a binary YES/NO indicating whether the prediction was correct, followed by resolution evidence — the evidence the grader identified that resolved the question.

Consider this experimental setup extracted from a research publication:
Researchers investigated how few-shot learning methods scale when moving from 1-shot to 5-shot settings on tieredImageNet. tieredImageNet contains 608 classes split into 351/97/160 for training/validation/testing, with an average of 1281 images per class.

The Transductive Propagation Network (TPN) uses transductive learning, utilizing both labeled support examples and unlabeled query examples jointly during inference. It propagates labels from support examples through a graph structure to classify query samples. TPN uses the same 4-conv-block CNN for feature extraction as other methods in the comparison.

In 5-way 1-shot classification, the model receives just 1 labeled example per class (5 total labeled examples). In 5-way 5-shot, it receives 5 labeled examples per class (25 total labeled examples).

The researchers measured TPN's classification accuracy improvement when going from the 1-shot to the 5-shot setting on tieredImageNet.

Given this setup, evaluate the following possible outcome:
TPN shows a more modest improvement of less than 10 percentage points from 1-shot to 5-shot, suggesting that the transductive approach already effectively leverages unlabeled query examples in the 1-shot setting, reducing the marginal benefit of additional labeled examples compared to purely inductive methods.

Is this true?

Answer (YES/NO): NO